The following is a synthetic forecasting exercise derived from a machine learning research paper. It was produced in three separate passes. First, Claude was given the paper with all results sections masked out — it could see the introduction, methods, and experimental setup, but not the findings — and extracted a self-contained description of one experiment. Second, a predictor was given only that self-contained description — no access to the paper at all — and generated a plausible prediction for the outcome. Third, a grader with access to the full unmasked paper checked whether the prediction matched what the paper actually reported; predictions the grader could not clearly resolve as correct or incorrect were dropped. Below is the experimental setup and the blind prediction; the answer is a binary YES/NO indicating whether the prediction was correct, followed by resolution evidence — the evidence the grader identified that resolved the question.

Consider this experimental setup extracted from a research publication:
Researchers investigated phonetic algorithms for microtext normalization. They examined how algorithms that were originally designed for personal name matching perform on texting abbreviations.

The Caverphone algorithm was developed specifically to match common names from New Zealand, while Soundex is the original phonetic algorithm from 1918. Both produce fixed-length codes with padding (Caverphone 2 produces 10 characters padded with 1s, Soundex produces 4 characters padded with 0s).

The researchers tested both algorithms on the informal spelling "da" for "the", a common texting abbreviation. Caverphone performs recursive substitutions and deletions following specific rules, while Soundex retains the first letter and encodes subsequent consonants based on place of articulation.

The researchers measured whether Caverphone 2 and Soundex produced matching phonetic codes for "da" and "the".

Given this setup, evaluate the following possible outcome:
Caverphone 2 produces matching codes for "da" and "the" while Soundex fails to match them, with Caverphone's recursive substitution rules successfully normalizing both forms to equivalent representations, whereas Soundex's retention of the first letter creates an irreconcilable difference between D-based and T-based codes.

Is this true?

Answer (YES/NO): NO